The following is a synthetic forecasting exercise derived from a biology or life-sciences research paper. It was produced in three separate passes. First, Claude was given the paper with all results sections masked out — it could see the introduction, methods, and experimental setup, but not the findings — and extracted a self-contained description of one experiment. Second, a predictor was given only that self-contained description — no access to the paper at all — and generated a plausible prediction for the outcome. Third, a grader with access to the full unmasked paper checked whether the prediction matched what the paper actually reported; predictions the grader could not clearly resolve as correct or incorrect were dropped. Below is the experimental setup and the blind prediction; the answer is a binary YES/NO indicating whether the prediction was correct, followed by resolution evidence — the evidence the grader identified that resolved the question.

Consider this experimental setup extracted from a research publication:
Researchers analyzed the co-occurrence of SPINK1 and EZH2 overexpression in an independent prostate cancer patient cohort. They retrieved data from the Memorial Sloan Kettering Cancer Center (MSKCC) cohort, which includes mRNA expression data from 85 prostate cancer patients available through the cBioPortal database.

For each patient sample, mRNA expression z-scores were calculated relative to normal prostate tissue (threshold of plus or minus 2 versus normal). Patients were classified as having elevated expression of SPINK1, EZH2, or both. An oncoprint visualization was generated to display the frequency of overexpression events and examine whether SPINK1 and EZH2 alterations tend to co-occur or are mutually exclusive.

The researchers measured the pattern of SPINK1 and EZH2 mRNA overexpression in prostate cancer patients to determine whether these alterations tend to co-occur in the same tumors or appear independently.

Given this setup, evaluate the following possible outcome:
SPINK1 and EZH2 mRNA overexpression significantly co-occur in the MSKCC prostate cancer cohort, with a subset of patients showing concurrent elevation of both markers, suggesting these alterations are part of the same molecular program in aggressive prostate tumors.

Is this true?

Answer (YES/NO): YES